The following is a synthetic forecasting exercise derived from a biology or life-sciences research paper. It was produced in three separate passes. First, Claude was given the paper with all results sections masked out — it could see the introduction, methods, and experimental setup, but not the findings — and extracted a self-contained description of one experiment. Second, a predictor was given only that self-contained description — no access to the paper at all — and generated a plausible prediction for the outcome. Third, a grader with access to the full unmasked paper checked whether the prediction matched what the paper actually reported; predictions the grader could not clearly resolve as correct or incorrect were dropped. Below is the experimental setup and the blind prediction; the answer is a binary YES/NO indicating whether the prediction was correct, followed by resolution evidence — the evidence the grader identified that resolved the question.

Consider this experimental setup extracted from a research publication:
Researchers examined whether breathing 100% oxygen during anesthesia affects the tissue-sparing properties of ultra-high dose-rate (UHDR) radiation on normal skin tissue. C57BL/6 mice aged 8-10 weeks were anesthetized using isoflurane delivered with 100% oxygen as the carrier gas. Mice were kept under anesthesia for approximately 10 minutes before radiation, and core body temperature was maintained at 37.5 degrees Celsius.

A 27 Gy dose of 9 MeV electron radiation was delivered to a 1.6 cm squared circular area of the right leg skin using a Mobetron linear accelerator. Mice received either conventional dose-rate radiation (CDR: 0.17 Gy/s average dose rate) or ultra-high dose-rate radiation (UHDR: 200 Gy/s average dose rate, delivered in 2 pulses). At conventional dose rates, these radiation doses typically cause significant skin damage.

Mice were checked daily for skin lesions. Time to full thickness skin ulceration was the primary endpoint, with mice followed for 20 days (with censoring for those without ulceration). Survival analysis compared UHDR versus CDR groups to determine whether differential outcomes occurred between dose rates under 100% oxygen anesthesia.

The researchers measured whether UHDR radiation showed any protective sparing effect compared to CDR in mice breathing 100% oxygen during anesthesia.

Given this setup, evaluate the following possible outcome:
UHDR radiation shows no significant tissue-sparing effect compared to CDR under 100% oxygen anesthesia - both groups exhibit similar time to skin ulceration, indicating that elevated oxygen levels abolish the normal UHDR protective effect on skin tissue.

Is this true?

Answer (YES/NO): YES